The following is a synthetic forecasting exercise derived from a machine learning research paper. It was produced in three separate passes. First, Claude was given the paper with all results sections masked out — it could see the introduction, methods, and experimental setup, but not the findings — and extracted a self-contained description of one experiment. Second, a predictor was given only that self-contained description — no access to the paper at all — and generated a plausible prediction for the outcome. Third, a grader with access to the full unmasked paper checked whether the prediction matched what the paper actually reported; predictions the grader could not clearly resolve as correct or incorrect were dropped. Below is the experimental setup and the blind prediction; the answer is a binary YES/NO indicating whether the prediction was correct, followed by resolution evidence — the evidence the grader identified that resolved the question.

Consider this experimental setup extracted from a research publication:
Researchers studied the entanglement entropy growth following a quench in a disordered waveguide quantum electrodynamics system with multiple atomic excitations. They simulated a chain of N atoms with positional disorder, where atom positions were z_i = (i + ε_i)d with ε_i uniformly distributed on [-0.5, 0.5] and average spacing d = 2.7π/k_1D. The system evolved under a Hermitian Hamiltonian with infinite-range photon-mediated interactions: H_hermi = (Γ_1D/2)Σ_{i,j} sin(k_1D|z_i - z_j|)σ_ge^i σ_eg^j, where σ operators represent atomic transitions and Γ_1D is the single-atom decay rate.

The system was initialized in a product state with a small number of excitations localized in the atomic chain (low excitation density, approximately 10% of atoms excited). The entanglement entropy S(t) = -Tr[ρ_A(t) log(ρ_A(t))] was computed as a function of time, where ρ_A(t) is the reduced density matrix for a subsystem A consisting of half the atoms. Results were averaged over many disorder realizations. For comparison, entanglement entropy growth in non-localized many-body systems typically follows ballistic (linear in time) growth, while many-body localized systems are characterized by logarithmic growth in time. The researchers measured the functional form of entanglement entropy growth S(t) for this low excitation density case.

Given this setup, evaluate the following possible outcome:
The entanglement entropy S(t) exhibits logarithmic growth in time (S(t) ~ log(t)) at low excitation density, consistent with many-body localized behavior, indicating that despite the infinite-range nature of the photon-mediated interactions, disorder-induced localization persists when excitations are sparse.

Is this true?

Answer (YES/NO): YES